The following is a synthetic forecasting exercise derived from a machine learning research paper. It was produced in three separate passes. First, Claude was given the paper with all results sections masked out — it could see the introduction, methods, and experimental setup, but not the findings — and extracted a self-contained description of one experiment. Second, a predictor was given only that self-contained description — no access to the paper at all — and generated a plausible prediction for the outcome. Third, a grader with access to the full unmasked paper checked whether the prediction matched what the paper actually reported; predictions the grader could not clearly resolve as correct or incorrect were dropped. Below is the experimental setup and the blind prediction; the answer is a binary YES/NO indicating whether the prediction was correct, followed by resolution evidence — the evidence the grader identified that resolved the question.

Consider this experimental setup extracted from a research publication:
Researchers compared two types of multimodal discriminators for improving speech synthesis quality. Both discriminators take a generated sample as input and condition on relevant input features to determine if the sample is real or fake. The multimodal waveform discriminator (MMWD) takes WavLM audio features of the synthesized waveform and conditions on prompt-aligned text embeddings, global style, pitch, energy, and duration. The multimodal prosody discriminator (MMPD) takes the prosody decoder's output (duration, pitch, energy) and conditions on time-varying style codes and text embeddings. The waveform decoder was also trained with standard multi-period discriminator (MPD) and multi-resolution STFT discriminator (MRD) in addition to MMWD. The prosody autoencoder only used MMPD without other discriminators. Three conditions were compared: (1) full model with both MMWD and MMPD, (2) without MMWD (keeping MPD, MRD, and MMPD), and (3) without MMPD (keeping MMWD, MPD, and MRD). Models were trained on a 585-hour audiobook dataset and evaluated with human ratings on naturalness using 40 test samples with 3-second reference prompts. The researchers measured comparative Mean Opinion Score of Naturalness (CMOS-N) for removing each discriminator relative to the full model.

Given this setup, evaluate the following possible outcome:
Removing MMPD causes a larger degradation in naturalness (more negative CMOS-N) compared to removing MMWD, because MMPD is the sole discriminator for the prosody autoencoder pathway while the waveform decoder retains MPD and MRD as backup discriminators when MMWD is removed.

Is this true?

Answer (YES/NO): YES